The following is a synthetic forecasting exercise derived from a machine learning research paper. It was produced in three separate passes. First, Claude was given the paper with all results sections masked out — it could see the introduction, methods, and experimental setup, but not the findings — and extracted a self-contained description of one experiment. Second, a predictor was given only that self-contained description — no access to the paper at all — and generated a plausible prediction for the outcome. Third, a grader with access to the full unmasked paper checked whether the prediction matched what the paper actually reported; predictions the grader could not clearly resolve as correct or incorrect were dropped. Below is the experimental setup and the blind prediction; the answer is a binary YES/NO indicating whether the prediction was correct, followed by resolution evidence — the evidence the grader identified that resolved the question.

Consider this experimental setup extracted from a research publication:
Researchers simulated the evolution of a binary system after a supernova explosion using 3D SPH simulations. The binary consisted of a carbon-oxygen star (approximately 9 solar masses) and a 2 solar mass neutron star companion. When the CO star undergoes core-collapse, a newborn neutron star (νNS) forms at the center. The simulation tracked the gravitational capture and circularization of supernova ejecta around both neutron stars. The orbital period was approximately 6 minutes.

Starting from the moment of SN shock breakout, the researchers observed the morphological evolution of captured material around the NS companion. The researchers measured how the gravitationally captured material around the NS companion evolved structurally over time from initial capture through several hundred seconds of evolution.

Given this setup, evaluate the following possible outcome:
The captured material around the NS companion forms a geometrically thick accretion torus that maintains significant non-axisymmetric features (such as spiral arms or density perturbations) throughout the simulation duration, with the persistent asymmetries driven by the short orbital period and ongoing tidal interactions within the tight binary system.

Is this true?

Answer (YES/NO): NO